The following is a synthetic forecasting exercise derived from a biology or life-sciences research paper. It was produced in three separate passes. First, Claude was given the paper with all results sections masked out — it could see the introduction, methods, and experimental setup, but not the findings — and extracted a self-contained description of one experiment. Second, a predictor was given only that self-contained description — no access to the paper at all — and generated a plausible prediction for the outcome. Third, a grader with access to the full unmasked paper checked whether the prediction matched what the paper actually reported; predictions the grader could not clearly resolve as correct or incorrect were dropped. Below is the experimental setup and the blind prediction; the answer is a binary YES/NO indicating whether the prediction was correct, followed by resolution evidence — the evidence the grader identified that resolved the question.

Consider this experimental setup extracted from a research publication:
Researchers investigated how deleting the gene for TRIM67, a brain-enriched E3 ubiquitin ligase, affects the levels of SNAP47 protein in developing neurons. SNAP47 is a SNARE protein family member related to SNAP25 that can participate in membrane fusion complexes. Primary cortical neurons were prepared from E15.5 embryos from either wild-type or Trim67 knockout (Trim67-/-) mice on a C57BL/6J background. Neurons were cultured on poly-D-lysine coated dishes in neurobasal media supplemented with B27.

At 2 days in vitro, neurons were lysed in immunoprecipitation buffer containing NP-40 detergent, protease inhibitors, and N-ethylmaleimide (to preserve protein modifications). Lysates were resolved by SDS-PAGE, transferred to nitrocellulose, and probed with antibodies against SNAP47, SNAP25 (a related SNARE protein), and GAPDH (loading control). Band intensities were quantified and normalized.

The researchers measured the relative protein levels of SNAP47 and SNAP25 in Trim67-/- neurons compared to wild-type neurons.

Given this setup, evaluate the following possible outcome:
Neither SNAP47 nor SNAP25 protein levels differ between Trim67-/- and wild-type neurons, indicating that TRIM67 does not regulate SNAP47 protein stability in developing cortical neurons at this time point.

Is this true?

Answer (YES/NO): NO